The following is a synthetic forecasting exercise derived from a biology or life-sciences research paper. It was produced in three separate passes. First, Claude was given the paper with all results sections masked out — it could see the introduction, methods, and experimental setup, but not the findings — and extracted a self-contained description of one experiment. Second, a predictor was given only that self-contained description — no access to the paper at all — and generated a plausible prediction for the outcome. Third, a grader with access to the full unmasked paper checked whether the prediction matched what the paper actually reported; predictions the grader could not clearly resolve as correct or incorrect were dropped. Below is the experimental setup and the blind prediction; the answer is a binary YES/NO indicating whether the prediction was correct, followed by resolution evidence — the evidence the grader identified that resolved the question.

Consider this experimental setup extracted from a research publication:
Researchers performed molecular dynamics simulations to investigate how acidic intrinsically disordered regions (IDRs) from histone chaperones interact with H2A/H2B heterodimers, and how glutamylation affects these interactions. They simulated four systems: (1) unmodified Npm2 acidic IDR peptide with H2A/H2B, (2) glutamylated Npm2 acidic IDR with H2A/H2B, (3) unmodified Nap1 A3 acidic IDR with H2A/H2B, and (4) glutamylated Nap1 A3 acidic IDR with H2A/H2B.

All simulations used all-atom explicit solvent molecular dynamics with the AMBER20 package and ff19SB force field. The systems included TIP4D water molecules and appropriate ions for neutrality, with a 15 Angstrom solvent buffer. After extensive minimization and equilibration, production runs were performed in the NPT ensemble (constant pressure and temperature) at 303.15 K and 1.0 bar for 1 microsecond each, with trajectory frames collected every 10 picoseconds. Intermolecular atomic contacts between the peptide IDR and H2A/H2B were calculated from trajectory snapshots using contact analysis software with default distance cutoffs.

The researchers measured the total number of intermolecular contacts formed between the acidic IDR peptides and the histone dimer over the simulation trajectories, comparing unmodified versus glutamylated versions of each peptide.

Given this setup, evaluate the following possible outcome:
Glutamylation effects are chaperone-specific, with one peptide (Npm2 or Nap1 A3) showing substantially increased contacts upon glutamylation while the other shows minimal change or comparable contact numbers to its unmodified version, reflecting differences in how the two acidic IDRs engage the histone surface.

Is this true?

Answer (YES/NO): NO